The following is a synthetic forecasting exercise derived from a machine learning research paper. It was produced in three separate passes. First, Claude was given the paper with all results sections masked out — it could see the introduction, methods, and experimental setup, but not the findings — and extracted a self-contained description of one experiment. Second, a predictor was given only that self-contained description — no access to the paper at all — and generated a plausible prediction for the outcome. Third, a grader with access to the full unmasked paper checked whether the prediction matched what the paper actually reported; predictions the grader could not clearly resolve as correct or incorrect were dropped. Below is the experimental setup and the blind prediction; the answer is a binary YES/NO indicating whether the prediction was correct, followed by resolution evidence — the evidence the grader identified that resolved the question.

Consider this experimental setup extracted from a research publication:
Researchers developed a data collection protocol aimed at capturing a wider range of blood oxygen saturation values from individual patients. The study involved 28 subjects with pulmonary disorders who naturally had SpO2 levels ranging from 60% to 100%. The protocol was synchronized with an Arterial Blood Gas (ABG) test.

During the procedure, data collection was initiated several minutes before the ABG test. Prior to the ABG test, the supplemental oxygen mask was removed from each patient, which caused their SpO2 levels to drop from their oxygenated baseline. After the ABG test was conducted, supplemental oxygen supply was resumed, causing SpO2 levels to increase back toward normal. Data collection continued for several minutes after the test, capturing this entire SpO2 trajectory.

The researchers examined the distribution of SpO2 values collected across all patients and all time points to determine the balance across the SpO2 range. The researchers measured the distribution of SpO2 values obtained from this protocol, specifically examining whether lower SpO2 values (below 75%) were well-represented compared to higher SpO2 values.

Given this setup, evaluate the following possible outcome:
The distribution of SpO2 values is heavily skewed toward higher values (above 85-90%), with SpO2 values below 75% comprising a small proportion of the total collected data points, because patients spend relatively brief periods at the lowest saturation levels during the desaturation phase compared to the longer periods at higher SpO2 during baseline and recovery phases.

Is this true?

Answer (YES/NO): YES